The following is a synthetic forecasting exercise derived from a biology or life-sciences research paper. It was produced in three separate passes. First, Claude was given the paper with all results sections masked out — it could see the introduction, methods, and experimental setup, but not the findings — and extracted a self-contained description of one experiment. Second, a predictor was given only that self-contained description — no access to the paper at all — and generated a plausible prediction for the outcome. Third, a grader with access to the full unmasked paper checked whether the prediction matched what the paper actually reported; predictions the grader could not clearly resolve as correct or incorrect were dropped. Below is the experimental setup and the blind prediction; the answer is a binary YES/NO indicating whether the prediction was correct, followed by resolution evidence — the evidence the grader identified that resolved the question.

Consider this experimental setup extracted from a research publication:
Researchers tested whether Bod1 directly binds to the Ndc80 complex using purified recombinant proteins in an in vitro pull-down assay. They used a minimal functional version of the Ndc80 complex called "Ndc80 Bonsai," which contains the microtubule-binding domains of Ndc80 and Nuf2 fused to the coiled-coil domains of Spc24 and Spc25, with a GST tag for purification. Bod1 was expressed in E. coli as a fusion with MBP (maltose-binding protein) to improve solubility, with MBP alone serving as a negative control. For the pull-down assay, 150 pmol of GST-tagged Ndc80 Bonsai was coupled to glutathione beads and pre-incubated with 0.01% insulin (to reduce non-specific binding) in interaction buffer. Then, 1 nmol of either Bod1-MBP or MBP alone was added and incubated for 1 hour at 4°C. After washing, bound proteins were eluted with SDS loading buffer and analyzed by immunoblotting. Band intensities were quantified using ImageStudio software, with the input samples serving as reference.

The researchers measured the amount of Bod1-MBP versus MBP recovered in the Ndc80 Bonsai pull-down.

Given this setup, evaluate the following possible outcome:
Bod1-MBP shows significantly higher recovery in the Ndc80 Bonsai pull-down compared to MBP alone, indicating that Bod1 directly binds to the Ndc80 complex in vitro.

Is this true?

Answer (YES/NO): YES